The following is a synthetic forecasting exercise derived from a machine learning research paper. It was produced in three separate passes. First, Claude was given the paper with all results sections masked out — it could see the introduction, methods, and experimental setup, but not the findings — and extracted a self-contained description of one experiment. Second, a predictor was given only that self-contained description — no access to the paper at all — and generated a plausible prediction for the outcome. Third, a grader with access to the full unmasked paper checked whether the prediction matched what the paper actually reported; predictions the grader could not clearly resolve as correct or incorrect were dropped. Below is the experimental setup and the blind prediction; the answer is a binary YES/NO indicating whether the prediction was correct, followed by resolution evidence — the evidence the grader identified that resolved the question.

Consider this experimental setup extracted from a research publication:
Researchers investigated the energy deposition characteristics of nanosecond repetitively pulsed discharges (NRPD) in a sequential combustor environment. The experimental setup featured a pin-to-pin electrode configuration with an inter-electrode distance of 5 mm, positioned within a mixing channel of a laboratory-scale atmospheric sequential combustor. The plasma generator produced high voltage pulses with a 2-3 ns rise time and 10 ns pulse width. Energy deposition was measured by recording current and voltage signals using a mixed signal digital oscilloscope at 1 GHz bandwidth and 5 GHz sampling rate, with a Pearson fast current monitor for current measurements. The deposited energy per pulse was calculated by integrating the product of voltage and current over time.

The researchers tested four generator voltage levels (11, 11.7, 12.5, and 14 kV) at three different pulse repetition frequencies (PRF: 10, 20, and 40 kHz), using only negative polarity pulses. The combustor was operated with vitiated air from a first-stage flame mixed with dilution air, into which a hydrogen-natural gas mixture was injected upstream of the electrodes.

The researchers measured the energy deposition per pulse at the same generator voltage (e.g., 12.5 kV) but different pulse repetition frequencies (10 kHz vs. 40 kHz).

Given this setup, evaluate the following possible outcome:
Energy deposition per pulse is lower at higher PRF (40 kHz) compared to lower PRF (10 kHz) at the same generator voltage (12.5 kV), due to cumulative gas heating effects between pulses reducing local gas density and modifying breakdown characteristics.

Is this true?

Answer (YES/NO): NO